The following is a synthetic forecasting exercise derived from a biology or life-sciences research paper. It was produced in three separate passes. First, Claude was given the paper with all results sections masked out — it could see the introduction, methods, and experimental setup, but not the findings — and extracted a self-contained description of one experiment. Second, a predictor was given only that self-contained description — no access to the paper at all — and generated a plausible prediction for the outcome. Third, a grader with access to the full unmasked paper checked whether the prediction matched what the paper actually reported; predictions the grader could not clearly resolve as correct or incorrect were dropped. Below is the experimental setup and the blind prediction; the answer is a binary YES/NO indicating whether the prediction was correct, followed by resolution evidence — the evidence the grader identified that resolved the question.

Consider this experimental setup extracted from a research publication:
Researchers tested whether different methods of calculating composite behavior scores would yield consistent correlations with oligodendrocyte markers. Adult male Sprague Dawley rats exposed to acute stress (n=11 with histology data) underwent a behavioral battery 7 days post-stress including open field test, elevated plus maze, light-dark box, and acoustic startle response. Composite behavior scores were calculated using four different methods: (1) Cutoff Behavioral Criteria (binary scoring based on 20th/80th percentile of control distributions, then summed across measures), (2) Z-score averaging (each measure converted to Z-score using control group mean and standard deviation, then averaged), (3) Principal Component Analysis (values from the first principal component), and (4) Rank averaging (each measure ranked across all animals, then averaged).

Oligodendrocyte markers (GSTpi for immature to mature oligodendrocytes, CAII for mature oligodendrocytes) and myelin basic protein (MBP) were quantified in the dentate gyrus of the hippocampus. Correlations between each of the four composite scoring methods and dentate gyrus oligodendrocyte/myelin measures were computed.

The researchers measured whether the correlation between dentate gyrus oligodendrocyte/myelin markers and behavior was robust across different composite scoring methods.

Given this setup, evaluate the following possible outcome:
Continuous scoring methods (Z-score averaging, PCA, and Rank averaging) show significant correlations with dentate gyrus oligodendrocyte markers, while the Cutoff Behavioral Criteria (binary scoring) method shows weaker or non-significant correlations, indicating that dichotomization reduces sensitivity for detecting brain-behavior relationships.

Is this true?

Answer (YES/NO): NO